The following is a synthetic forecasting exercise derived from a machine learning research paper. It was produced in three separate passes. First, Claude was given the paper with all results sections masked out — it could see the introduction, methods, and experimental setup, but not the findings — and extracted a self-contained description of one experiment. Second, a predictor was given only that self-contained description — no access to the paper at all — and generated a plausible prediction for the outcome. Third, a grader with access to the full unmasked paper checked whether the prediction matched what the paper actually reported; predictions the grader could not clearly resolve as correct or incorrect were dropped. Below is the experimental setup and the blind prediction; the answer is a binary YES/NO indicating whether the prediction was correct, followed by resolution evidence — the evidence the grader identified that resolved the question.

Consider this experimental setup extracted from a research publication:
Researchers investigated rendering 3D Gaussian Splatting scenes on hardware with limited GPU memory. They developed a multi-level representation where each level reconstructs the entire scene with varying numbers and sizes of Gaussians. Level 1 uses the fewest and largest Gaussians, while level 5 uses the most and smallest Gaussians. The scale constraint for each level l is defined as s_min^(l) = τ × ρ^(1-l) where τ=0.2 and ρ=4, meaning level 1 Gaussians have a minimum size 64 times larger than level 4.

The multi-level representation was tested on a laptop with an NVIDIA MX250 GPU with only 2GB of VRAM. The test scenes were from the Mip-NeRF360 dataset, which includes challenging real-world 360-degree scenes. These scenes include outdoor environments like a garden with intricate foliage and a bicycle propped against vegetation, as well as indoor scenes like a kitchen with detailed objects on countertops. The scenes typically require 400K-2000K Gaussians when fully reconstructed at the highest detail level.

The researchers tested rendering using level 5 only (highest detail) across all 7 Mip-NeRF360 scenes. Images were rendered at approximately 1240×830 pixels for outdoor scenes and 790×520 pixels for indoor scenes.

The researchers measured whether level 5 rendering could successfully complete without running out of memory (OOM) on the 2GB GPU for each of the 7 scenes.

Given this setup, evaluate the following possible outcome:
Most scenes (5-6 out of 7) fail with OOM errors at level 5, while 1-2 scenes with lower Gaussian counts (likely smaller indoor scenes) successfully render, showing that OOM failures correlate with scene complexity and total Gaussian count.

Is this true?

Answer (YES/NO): NO